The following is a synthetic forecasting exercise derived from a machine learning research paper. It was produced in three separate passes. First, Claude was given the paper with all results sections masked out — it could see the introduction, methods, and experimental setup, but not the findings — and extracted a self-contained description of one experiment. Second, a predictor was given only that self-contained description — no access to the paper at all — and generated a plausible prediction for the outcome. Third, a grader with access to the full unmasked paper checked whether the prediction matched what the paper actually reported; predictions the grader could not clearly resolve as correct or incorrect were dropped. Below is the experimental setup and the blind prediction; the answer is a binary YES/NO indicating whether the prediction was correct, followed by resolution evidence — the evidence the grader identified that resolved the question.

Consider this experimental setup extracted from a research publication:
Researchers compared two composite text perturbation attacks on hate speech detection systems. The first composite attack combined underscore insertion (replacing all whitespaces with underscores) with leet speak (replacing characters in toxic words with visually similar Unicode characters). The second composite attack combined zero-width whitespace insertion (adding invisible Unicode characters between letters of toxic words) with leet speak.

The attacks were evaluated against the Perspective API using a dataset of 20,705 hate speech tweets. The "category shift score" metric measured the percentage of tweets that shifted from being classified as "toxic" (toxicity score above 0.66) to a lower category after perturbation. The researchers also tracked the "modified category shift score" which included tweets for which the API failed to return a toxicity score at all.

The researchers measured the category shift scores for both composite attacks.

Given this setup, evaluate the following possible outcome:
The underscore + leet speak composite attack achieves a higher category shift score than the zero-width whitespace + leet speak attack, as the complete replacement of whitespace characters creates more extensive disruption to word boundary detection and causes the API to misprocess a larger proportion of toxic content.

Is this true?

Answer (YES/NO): YES